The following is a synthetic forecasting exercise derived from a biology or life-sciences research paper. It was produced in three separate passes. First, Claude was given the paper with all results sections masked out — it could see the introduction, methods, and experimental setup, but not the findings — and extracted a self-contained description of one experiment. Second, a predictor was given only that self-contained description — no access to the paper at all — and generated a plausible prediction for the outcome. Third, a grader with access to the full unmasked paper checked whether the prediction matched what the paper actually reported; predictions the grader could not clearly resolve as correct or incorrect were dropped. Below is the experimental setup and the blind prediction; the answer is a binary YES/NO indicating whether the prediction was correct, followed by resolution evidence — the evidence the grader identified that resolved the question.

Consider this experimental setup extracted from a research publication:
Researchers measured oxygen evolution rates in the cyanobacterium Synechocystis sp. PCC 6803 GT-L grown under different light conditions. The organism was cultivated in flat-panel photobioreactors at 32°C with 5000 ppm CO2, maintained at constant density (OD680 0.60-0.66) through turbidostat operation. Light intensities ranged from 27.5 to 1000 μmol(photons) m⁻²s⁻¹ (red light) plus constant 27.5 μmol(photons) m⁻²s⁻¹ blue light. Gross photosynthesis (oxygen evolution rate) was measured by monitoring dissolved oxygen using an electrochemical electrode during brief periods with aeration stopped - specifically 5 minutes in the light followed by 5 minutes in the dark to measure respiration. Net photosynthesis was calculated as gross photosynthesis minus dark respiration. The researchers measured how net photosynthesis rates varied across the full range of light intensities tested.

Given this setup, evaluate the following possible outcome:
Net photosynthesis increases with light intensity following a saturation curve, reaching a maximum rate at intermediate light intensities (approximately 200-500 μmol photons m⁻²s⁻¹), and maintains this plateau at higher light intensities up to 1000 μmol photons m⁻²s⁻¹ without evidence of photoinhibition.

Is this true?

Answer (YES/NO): NO